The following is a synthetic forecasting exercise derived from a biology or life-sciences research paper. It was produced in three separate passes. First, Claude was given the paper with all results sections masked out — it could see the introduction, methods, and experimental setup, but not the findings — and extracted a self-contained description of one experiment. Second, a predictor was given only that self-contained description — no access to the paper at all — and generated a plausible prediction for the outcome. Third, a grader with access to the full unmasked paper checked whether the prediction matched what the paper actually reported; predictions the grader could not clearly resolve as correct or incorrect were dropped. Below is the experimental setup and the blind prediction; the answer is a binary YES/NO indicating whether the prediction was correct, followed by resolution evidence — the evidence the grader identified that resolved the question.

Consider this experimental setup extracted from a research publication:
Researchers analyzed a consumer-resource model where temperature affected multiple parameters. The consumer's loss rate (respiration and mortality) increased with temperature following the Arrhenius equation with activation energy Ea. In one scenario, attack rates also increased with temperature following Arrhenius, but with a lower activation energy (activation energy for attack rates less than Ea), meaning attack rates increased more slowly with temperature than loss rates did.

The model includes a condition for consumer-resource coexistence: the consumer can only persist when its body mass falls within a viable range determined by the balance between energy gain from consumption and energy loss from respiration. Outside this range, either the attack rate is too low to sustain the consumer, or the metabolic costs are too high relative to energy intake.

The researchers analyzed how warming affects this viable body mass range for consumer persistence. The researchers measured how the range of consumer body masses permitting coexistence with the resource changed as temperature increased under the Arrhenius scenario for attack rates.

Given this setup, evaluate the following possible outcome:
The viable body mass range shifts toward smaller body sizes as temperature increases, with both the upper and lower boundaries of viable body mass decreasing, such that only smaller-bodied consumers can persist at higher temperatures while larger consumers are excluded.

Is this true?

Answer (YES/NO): NO